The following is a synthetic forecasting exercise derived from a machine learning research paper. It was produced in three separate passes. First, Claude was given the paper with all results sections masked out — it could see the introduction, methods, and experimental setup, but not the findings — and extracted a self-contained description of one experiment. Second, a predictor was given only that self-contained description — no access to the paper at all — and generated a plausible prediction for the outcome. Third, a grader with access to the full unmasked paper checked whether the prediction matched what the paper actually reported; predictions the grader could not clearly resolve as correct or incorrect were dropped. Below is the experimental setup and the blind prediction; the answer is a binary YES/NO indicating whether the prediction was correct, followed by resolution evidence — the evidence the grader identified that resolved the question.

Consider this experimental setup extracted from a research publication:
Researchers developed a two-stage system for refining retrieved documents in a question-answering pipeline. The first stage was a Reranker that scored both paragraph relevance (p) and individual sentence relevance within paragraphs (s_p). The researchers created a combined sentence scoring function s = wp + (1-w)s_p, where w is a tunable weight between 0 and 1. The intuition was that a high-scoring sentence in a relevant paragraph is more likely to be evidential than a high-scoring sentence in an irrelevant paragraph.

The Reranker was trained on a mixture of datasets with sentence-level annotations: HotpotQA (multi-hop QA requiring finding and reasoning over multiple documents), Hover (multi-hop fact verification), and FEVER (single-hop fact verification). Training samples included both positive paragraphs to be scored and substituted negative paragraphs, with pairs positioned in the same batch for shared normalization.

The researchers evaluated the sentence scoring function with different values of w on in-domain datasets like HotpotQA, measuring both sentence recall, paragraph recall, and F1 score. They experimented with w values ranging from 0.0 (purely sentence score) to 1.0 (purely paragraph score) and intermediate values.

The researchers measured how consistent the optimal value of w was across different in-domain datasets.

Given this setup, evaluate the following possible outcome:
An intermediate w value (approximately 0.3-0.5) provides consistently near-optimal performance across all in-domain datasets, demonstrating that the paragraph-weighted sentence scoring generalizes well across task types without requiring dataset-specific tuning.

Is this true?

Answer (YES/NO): NO